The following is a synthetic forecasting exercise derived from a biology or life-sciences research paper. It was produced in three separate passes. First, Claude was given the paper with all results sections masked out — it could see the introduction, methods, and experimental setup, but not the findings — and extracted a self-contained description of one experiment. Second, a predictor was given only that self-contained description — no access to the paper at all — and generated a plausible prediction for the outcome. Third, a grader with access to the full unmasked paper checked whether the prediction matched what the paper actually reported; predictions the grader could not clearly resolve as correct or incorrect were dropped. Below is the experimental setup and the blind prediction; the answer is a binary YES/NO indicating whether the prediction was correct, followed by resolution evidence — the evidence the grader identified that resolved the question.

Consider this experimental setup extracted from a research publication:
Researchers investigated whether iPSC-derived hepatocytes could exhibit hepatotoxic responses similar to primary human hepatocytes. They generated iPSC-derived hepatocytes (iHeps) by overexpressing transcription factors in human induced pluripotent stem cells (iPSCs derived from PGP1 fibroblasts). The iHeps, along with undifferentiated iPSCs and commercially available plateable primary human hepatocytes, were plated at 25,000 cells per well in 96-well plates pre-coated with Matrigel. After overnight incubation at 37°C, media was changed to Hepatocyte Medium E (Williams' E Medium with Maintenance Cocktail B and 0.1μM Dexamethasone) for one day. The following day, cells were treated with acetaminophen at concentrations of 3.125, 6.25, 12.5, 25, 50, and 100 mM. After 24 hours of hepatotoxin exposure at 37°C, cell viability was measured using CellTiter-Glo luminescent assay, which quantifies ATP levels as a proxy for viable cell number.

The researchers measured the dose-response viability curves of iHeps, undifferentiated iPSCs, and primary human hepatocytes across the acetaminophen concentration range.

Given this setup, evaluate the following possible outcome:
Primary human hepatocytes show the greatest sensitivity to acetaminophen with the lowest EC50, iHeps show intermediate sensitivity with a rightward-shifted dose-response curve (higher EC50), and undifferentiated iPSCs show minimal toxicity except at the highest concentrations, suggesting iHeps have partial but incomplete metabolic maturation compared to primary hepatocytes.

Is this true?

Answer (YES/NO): NO